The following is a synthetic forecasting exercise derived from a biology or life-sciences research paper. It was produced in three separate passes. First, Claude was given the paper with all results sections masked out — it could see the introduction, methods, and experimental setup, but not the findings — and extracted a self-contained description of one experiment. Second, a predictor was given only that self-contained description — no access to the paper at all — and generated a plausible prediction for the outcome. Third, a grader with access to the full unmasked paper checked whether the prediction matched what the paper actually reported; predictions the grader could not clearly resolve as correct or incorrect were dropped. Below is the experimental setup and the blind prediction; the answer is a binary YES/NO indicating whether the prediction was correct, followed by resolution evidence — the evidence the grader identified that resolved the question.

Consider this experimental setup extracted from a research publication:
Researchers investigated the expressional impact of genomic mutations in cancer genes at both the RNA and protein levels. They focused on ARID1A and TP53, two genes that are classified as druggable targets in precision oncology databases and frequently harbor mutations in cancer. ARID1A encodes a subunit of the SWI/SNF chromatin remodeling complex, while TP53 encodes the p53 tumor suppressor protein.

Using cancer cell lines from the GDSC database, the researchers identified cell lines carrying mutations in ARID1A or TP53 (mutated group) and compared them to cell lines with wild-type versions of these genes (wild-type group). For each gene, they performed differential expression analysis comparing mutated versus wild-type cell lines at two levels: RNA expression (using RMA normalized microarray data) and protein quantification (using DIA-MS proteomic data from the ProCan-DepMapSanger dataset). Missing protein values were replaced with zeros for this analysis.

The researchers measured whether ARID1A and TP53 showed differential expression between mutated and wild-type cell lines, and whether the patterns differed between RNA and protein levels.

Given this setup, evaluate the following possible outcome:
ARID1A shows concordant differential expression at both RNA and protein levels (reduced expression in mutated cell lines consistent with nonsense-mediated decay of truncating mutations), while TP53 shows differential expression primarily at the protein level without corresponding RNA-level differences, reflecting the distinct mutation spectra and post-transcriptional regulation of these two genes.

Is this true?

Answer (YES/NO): NO